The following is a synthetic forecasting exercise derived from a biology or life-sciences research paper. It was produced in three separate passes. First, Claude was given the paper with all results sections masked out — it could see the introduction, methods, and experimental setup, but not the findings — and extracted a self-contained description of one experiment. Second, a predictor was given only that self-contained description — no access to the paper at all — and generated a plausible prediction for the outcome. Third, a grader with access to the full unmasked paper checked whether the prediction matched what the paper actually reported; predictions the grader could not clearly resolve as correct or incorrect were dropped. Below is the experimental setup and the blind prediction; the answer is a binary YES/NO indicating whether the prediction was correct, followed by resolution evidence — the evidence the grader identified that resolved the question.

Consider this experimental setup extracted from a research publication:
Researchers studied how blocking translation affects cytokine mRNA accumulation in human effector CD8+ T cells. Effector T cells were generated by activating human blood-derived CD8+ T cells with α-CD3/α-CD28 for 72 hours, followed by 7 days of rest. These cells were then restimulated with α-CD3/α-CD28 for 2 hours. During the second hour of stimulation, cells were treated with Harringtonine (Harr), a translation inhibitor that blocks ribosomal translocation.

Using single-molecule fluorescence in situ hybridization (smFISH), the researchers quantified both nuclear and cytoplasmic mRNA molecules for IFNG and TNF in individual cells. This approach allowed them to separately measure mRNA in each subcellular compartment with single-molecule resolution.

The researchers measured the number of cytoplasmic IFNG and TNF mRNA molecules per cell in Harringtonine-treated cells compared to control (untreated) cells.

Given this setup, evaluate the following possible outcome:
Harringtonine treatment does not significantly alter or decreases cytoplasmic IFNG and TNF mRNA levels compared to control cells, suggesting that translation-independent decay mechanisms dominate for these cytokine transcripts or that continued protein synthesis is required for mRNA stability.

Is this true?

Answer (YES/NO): NO